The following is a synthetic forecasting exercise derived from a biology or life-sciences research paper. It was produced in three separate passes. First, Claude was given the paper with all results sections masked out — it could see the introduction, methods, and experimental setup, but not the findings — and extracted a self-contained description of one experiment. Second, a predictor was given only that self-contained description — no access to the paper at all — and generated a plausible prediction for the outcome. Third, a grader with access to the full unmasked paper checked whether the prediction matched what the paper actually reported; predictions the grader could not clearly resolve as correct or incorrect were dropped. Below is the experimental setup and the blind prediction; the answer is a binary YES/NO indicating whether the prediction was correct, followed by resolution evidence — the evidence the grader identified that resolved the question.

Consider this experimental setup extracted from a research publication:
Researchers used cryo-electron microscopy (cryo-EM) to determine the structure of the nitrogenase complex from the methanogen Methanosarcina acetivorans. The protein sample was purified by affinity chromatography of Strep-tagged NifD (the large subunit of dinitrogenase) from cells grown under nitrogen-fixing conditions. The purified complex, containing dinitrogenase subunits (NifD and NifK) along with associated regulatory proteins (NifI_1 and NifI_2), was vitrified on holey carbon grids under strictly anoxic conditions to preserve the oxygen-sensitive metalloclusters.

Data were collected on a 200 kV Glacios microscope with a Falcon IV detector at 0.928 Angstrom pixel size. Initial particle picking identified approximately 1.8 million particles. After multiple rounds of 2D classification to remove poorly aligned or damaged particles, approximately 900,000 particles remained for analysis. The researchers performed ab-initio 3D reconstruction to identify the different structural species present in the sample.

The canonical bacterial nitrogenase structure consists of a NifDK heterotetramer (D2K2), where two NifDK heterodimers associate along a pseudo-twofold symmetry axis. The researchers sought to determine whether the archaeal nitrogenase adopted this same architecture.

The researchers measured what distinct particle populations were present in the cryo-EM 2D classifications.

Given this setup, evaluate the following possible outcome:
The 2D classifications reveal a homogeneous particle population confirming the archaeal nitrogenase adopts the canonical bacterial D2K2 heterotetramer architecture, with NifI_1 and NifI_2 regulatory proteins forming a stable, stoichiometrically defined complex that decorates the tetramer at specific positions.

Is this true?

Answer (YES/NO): NO